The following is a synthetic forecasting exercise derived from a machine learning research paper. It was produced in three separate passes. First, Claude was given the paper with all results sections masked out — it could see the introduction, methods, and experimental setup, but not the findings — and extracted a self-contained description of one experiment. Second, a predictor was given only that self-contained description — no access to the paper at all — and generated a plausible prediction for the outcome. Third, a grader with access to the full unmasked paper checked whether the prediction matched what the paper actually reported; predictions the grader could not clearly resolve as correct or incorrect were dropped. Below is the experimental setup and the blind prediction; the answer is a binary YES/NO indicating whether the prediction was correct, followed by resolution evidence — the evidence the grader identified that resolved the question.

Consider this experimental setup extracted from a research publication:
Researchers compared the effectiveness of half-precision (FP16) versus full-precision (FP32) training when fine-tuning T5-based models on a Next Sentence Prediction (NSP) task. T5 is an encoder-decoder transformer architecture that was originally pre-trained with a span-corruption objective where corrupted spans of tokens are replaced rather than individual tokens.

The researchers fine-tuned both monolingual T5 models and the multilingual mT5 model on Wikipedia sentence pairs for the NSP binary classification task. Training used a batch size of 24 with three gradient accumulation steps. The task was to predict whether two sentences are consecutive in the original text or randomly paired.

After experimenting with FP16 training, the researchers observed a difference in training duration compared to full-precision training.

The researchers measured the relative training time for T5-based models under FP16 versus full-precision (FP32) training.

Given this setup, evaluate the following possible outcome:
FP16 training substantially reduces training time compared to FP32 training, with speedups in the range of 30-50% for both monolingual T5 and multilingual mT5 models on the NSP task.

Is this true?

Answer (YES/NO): NO